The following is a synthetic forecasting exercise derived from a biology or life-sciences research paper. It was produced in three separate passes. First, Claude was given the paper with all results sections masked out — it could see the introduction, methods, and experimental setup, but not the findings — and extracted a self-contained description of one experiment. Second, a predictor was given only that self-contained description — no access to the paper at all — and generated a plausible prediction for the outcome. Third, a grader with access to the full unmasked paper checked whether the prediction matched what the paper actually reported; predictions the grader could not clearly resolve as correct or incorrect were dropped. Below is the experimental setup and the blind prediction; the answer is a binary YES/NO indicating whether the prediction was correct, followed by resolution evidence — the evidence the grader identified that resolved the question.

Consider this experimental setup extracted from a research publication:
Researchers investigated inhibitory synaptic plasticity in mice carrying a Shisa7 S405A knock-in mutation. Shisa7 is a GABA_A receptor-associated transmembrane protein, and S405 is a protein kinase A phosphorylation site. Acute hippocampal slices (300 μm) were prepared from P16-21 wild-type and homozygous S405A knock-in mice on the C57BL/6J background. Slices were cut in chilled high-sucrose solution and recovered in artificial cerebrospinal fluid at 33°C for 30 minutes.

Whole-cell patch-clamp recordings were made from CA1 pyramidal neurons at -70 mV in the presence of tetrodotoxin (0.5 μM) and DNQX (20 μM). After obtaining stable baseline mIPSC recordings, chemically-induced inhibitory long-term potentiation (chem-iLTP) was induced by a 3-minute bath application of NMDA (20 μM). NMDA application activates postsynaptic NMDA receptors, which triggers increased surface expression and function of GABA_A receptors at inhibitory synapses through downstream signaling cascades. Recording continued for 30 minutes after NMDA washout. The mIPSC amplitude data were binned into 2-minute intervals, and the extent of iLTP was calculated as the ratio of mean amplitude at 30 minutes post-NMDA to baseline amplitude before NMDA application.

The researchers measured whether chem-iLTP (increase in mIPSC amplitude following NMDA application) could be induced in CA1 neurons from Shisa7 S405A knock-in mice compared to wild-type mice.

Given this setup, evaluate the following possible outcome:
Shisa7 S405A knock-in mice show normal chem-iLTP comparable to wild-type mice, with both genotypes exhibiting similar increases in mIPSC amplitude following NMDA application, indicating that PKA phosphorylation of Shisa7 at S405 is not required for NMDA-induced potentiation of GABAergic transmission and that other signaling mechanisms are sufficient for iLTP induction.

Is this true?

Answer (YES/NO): NO